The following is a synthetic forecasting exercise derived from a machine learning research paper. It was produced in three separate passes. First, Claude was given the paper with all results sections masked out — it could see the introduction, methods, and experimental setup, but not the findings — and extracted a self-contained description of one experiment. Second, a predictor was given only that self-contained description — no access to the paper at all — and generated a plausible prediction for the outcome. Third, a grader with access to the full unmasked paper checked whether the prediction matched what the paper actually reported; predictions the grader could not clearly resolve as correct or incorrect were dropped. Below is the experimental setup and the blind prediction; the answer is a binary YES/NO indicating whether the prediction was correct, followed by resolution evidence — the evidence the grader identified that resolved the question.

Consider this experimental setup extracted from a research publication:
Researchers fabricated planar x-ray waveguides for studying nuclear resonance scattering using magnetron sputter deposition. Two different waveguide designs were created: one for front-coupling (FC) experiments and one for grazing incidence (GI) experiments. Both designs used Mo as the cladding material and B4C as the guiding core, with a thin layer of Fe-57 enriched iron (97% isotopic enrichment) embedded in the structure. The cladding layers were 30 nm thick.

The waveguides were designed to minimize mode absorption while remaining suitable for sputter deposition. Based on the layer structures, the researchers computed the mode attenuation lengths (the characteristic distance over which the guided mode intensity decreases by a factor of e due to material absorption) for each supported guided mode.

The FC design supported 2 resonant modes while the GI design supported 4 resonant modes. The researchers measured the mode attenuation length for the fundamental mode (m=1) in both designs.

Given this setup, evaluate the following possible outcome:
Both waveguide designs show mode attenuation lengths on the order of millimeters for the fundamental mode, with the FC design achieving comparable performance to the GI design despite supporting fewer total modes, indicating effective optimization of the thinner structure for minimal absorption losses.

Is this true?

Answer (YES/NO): NO